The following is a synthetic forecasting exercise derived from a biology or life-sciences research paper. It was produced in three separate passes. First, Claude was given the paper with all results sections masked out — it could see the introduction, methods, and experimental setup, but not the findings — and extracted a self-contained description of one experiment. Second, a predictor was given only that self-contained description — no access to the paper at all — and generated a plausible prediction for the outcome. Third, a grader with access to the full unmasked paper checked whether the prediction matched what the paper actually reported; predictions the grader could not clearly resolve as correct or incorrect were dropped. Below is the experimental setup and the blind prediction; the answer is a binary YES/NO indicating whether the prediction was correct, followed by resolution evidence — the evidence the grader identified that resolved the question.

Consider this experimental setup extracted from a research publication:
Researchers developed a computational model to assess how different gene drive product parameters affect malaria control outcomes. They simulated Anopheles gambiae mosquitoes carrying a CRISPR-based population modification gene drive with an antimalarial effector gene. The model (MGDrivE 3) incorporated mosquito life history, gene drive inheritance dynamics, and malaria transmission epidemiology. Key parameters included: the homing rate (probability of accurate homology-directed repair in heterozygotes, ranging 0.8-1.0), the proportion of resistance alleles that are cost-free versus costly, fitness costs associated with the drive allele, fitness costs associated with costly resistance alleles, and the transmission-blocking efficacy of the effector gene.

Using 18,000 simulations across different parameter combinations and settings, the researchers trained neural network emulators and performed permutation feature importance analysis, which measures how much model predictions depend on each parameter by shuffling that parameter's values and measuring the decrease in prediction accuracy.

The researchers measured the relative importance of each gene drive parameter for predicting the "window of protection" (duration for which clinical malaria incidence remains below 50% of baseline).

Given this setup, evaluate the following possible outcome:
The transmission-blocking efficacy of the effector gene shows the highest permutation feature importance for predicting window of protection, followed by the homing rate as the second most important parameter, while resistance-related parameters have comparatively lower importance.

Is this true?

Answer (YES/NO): NO